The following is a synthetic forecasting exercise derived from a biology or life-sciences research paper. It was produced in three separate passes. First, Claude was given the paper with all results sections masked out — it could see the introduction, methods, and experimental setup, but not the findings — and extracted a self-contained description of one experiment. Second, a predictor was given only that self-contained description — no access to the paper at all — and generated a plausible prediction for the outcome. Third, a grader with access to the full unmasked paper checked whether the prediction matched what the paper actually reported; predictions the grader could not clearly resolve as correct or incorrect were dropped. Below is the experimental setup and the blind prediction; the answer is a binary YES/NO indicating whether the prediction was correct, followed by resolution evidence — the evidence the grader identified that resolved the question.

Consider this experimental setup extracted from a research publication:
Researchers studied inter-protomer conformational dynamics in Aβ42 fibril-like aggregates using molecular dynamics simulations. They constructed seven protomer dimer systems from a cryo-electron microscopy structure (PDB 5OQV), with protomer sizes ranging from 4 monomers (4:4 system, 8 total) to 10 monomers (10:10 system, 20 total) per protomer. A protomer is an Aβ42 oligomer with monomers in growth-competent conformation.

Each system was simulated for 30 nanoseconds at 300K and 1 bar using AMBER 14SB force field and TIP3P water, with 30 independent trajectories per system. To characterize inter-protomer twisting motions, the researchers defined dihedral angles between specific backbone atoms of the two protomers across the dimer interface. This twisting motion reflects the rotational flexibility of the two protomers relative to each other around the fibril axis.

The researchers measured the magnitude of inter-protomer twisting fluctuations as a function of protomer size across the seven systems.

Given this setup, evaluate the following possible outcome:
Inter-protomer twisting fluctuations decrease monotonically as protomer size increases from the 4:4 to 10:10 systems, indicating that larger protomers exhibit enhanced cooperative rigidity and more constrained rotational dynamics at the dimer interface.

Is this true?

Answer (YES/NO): NO